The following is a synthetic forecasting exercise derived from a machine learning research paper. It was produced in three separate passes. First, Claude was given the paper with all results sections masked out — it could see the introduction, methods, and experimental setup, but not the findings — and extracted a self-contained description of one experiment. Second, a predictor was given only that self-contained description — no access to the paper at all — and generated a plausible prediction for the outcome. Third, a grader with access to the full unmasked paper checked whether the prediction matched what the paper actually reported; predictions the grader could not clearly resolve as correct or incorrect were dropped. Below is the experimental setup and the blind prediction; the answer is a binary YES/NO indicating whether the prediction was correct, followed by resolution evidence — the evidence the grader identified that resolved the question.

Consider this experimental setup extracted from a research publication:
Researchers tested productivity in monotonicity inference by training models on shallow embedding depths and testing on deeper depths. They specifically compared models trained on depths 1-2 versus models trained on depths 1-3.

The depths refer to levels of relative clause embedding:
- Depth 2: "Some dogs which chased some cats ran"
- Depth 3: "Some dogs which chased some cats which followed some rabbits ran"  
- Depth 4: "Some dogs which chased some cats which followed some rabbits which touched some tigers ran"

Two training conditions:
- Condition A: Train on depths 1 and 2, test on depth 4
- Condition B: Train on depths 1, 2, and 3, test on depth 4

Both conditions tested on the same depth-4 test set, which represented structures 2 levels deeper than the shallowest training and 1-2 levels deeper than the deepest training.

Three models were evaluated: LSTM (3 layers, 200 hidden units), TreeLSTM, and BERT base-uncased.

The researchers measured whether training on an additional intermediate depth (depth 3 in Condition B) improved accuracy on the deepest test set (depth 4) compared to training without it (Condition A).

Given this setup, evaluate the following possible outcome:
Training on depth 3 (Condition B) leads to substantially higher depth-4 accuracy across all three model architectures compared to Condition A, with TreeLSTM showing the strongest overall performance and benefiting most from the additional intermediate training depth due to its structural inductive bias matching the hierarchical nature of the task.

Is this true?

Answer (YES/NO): NO